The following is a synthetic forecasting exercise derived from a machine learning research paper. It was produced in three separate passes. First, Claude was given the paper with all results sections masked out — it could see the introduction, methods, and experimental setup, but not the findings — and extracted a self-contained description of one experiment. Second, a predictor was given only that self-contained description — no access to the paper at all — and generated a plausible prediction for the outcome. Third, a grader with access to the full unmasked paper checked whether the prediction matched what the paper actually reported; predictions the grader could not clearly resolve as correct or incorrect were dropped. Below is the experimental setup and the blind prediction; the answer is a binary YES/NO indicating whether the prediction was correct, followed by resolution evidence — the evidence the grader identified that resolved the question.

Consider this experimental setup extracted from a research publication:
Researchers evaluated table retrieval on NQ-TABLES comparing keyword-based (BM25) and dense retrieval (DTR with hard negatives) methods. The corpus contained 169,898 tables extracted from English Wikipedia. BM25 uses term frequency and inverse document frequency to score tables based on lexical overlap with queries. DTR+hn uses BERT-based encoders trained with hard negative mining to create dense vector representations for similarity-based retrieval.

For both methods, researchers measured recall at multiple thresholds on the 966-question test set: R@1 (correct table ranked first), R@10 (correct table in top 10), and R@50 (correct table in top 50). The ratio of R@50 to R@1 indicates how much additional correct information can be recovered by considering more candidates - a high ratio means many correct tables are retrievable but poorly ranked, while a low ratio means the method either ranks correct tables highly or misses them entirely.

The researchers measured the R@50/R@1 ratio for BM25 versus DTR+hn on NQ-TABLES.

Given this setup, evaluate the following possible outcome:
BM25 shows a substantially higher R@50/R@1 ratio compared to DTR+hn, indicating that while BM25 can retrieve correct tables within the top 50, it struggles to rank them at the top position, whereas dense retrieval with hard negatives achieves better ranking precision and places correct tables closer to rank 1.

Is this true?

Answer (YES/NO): YES